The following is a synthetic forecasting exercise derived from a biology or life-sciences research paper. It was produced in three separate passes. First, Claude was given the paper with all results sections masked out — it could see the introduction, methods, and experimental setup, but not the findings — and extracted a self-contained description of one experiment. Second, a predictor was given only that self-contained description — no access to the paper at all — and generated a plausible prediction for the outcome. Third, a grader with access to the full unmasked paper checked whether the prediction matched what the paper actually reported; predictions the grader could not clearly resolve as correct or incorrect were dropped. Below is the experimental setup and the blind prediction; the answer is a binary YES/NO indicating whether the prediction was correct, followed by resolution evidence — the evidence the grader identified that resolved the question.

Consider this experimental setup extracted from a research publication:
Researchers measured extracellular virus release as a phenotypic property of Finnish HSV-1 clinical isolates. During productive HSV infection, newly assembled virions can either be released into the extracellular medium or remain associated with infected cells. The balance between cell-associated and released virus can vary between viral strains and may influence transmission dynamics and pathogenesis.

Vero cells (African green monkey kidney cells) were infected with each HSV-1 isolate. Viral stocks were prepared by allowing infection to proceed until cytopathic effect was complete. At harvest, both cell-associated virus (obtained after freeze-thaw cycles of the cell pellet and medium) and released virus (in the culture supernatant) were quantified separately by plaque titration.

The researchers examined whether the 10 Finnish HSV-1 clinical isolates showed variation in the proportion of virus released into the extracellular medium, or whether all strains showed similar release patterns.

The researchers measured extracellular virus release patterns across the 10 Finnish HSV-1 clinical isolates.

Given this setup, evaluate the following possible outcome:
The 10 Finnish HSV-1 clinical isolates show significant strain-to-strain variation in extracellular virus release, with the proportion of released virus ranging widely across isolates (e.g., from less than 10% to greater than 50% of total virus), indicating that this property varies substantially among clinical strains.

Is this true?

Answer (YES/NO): NO